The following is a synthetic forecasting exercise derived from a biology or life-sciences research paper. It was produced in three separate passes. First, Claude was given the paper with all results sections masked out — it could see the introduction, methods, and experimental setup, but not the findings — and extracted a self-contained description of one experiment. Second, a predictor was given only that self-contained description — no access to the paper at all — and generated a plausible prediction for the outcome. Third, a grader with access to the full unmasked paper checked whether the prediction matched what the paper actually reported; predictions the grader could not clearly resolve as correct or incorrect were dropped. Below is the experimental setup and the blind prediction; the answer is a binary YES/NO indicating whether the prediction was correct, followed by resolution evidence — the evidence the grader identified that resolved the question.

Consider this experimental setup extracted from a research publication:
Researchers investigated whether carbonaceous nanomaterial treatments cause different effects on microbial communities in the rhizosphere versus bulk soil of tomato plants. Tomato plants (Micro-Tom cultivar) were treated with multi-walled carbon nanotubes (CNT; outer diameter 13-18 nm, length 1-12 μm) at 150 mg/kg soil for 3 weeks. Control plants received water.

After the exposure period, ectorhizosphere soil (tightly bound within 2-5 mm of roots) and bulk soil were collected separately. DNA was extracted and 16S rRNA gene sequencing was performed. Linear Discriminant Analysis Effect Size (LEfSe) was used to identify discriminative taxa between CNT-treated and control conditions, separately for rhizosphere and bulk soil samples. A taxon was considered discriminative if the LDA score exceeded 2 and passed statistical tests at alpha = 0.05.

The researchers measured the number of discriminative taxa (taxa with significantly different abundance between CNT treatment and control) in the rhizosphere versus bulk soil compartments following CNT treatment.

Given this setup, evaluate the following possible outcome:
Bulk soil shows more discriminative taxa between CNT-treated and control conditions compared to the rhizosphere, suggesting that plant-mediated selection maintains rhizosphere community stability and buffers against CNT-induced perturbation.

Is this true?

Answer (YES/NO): YES